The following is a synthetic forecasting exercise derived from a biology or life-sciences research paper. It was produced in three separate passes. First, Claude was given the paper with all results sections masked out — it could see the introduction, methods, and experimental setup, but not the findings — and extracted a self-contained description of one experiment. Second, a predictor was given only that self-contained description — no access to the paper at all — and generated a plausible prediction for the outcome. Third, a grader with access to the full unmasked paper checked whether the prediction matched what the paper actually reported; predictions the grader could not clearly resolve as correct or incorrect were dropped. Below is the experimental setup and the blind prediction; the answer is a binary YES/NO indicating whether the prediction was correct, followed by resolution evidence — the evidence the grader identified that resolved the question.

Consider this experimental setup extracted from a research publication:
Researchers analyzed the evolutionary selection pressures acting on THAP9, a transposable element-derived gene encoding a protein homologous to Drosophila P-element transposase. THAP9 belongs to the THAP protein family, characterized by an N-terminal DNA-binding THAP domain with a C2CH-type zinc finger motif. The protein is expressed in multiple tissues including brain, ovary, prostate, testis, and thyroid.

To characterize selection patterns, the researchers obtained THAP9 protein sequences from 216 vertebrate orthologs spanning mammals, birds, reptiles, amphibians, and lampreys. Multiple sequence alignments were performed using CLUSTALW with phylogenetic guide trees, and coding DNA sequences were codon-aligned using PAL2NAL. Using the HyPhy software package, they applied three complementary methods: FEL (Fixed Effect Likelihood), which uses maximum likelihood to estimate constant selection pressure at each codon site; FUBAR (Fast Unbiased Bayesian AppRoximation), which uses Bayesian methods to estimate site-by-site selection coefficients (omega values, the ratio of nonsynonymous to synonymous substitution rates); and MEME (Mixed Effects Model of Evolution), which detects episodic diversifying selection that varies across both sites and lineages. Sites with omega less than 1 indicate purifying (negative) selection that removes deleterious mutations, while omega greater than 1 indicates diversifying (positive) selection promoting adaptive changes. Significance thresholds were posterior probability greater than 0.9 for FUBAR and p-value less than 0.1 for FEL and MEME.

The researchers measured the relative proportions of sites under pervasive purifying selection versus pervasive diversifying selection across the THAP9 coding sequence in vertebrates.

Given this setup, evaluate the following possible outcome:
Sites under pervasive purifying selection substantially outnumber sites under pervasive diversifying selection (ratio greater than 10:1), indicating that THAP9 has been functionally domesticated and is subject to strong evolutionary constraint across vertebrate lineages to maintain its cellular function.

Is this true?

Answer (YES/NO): YES